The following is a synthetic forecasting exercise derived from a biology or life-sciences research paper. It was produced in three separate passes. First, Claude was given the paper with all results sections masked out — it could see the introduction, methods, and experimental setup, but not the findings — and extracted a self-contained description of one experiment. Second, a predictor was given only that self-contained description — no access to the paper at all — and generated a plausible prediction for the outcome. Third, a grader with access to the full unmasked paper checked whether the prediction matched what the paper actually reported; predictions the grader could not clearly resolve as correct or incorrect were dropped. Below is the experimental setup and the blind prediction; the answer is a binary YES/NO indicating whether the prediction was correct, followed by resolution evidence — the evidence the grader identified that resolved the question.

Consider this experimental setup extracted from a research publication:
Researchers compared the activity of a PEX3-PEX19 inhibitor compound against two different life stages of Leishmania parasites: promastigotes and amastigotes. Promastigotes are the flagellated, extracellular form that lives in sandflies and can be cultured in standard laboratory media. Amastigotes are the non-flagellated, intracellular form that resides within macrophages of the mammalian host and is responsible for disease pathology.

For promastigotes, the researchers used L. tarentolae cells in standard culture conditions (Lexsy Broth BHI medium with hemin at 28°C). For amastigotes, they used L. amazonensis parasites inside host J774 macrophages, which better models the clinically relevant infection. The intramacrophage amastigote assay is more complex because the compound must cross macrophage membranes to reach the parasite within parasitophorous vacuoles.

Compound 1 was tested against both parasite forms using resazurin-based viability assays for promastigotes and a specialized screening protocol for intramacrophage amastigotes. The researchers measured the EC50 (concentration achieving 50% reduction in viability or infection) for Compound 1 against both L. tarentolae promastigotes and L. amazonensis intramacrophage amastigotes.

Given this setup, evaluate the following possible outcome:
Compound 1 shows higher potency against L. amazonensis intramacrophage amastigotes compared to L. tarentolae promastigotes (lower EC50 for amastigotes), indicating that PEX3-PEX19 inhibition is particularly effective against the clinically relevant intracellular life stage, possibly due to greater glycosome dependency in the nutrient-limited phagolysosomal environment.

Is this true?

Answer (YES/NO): NO